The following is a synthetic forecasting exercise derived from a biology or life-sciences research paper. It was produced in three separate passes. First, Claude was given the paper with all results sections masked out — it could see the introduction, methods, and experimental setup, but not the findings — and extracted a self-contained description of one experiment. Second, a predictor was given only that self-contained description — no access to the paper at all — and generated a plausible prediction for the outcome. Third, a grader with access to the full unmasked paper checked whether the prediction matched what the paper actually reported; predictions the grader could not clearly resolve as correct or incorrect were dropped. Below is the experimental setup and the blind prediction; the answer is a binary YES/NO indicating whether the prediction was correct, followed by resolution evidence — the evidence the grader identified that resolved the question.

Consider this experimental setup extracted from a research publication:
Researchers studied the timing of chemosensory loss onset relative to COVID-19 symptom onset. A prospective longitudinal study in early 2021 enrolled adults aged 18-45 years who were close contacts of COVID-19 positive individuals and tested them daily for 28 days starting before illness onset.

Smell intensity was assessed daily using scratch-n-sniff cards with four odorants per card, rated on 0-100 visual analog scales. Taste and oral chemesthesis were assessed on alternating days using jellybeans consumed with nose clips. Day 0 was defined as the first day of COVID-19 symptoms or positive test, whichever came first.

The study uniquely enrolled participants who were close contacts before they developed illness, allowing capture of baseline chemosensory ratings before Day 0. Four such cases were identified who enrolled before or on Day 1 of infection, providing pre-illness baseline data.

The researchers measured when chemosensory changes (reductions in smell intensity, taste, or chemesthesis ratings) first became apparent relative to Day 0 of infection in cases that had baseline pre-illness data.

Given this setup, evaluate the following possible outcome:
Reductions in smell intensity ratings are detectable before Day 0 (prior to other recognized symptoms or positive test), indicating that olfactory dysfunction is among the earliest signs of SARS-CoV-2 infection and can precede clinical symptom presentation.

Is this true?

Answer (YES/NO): YES